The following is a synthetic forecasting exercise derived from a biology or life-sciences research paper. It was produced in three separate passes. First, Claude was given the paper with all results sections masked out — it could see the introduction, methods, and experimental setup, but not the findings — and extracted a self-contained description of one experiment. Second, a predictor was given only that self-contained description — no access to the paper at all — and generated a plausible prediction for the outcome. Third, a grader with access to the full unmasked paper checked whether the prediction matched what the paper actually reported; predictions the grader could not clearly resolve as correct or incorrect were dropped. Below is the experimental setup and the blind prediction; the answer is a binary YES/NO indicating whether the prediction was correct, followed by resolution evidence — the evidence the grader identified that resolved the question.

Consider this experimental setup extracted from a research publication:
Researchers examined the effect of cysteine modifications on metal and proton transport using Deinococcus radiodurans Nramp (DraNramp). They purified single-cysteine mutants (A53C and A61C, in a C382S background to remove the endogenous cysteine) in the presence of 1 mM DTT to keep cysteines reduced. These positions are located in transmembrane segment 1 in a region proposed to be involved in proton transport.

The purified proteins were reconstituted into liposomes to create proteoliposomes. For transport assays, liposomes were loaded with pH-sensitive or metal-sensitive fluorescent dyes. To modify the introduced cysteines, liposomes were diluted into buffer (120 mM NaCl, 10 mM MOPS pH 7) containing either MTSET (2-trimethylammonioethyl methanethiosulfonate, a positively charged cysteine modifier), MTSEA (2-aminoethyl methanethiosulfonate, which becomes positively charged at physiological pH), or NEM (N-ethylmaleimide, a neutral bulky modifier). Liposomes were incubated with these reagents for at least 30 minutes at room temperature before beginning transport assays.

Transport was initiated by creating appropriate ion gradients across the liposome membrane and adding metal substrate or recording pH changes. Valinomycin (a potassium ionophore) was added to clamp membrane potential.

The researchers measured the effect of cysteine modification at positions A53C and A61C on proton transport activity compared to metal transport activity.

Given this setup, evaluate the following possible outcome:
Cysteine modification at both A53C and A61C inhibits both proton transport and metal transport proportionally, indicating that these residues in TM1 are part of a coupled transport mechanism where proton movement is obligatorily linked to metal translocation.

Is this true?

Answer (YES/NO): NO